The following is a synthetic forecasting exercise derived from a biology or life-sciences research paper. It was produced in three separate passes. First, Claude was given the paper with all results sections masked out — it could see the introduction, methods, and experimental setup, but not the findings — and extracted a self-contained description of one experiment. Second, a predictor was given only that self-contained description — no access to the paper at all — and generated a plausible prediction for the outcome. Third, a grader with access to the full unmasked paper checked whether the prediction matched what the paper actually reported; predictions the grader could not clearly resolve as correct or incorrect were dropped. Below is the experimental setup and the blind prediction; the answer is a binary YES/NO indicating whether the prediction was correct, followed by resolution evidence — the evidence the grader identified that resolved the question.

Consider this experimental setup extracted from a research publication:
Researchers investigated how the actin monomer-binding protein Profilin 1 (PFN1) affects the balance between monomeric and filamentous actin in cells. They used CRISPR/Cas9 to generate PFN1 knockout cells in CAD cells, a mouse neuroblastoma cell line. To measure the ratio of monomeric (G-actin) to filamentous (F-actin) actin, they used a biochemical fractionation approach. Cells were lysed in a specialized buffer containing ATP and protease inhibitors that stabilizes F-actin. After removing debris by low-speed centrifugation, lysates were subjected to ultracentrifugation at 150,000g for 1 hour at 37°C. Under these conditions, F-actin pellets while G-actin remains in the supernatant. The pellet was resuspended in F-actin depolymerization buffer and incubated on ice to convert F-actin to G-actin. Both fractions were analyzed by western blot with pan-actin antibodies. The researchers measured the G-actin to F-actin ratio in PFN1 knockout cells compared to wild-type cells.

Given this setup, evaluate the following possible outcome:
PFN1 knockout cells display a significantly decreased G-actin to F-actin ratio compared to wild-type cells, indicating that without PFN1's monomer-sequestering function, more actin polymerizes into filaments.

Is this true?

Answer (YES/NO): NO